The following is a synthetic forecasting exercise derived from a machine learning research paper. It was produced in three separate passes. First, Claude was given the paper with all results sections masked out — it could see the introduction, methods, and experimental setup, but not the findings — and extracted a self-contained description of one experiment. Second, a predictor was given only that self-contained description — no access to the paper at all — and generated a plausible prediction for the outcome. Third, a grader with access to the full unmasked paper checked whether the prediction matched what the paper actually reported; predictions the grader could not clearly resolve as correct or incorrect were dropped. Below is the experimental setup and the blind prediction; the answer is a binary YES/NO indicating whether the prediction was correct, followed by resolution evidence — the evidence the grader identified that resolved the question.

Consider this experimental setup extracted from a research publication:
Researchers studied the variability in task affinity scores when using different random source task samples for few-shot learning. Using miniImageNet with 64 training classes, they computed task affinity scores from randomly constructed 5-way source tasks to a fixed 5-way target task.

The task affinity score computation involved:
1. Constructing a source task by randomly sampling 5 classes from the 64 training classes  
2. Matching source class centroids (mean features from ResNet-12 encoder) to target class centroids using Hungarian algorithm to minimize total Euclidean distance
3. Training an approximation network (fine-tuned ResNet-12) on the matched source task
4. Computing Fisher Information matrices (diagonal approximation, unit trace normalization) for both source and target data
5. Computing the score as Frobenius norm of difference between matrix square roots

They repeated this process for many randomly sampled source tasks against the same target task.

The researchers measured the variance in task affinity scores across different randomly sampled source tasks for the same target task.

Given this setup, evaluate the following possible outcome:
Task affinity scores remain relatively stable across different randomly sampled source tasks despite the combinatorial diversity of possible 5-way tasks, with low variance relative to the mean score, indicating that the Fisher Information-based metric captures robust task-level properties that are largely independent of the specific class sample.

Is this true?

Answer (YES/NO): NO